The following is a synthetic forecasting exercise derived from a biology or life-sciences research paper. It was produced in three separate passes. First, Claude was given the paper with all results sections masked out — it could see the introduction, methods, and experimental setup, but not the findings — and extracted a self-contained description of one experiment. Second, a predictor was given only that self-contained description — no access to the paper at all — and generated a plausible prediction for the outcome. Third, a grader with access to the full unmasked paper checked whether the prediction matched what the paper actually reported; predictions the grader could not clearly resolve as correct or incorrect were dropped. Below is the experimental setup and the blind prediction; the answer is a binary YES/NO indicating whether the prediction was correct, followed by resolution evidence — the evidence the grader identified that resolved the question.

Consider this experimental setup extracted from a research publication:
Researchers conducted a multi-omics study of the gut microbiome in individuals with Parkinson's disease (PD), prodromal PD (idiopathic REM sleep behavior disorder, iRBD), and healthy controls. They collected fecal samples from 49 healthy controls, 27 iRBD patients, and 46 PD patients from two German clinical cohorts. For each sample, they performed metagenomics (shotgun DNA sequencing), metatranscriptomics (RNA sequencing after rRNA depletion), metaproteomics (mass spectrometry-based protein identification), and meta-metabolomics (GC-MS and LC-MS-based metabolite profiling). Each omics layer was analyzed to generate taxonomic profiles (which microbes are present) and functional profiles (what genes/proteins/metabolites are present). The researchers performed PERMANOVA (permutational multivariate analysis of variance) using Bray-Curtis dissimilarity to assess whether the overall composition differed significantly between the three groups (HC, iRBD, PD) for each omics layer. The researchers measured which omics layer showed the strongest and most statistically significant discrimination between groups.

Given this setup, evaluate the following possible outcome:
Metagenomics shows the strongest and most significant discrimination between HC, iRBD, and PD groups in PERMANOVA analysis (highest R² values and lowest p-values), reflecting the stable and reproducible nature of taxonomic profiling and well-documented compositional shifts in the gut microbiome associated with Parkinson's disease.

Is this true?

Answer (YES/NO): NO